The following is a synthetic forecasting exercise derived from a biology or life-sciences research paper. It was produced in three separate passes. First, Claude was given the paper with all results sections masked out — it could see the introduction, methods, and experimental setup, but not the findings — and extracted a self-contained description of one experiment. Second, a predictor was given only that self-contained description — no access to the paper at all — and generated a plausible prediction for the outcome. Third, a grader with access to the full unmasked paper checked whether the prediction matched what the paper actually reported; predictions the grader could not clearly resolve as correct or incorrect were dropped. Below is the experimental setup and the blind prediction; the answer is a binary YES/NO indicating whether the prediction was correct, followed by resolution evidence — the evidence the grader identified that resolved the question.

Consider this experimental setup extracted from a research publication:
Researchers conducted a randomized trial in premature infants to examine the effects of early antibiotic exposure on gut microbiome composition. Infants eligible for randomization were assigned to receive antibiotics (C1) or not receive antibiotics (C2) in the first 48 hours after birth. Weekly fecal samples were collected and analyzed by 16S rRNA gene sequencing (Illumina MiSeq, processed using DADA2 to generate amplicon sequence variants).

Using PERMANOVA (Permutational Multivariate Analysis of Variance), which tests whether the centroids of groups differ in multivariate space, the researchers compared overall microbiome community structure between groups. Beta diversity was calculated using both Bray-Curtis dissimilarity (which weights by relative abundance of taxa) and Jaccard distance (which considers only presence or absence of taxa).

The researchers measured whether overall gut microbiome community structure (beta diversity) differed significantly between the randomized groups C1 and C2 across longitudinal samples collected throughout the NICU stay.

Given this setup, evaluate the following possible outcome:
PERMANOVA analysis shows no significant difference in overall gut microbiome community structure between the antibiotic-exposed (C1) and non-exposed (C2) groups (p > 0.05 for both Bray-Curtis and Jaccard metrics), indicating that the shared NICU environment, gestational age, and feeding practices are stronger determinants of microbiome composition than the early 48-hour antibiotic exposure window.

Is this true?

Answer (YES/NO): YES